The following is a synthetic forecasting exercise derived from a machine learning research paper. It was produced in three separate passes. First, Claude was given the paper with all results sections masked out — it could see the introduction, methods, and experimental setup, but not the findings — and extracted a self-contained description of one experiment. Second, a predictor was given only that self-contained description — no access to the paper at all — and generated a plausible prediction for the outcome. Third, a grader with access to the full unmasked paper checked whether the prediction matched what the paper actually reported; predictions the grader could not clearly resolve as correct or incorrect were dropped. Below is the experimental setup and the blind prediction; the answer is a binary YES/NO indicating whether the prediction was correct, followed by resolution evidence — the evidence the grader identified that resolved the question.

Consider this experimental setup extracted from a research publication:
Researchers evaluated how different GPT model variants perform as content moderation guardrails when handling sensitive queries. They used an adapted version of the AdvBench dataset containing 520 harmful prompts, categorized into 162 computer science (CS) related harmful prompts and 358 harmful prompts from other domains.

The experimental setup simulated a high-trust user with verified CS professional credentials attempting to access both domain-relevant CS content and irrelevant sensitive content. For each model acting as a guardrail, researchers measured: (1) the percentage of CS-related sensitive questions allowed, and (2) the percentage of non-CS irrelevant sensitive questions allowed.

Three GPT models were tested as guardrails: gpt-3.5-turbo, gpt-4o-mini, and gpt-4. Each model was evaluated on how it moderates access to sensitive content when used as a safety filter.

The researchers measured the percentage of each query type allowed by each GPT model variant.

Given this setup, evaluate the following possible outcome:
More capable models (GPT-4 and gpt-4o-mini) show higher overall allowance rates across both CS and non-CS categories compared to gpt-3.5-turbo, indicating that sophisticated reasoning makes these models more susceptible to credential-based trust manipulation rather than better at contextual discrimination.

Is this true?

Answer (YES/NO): NO